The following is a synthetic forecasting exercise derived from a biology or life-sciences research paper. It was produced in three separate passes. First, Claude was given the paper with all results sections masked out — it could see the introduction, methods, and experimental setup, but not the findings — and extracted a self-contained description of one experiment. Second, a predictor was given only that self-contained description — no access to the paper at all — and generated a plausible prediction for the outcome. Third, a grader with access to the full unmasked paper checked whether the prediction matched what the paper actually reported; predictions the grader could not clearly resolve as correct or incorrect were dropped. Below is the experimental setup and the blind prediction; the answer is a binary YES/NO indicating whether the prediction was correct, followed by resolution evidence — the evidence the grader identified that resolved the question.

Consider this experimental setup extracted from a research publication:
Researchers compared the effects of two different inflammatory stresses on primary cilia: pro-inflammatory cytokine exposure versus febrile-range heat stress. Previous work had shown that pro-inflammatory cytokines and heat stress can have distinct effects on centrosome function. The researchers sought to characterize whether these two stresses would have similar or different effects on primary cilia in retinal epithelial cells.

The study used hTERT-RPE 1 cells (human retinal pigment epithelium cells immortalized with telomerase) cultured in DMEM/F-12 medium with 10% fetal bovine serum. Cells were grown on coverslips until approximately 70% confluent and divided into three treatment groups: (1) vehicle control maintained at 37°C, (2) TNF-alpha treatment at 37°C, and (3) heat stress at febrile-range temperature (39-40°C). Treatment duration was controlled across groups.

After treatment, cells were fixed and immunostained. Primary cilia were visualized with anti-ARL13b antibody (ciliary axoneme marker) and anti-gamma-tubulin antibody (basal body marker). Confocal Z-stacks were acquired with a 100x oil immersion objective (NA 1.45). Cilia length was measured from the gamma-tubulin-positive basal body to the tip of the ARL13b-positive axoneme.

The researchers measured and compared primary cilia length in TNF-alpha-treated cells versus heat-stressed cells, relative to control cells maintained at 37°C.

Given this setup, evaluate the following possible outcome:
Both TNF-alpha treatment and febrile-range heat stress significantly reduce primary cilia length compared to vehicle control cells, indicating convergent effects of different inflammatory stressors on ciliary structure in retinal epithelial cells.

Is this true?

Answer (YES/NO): NO